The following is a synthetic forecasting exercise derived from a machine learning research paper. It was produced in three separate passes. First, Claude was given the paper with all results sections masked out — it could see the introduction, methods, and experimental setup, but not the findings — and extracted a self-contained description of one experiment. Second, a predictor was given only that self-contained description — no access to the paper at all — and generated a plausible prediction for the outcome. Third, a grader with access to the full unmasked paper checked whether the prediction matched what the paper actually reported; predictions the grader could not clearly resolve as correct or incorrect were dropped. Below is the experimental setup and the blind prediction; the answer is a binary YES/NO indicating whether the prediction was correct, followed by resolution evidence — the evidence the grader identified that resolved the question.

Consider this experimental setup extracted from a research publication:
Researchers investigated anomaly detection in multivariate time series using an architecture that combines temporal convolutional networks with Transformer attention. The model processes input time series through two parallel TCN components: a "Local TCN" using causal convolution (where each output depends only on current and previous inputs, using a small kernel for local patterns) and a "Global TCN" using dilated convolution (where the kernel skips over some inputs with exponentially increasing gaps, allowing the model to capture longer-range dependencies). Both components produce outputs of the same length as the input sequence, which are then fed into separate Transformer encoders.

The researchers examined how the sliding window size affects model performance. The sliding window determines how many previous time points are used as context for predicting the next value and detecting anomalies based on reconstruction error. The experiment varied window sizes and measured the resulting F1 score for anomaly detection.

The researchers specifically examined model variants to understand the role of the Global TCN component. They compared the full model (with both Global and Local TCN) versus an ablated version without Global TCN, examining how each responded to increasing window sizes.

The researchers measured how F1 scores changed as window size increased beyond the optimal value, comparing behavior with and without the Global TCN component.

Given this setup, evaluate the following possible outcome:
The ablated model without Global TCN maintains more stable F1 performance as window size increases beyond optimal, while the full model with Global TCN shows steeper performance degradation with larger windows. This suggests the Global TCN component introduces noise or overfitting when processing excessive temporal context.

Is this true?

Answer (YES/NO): NO